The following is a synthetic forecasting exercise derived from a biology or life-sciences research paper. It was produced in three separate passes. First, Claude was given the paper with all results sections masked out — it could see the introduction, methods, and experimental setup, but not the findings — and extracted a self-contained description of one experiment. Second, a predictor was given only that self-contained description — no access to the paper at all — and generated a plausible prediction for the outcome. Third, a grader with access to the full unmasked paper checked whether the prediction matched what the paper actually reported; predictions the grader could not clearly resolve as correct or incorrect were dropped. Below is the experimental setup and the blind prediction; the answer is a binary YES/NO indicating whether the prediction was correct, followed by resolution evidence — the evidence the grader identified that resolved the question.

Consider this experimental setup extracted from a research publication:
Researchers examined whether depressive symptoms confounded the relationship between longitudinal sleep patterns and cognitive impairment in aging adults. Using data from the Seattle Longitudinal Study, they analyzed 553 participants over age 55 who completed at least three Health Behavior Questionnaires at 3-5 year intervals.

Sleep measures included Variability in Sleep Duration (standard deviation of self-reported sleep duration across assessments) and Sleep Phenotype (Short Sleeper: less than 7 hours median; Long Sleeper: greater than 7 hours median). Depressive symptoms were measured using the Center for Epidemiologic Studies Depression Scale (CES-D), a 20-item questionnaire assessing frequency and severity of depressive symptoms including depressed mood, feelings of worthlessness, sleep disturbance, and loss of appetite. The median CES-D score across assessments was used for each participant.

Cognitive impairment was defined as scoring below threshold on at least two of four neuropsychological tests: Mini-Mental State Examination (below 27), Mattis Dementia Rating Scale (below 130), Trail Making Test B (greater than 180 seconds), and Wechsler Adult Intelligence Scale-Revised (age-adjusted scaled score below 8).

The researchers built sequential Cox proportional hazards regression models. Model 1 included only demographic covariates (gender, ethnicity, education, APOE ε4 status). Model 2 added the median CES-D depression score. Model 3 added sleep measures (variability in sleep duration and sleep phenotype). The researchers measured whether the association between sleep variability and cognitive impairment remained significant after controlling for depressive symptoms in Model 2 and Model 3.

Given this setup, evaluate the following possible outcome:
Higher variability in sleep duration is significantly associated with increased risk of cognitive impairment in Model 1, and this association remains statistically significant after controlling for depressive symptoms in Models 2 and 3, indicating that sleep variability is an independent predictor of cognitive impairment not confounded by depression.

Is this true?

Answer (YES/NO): NO